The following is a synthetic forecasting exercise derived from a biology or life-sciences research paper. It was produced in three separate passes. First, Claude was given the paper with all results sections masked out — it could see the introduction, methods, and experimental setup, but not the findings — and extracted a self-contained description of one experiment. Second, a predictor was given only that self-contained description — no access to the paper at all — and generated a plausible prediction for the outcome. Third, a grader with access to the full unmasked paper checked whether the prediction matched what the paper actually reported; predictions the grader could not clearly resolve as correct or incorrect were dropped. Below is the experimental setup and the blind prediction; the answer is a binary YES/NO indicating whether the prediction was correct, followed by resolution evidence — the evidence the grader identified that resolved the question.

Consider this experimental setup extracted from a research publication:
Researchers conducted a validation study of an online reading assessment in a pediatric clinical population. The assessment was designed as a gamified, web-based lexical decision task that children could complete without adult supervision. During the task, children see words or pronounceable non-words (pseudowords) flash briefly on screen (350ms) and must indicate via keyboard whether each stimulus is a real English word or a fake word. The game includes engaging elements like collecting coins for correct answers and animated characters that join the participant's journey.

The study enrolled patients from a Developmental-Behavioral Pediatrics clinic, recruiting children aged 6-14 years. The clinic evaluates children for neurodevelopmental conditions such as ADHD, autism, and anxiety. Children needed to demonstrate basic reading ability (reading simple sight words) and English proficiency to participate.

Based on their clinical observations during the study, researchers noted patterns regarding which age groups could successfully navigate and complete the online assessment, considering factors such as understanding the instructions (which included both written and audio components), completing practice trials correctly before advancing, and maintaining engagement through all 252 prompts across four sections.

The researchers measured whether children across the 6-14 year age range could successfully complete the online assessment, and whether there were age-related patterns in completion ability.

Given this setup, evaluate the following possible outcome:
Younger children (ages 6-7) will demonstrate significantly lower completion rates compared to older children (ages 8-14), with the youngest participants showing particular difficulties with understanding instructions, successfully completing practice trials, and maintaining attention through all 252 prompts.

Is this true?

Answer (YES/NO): YES